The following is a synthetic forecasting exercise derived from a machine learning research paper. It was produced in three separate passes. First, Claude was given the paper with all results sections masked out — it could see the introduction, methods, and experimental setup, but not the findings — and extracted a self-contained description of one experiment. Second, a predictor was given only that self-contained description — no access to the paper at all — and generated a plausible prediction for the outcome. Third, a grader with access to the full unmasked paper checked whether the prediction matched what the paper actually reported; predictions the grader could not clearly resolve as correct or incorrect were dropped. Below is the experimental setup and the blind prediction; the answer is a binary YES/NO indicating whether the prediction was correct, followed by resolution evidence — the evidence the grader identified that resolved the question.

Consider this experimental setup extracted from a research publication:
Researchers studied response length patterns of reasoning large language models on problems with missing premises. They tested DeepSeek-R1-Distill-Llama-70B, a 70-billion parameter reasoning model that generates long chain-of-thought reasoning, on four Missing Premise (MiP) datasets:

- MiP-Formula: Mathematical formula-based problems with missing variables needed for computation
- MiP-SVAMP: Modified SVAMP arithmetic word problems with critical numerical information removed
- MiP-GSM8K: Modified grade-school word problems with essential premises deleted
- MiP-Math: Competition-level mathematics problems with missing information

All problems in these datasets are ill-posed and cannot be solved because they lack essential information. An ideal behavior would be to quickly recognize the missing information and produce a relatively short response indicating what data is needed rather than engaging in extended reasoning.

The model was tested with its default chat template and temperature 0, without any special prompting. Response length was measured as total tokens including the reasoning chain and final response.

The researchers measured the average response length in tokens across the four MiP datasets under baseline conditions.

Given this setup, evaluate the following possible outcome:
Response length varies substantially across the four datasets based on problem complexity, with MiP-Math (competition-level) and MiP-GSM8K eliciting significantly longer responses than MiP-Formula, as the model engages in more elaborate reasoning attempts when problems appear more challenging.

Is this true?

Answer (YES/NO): NO